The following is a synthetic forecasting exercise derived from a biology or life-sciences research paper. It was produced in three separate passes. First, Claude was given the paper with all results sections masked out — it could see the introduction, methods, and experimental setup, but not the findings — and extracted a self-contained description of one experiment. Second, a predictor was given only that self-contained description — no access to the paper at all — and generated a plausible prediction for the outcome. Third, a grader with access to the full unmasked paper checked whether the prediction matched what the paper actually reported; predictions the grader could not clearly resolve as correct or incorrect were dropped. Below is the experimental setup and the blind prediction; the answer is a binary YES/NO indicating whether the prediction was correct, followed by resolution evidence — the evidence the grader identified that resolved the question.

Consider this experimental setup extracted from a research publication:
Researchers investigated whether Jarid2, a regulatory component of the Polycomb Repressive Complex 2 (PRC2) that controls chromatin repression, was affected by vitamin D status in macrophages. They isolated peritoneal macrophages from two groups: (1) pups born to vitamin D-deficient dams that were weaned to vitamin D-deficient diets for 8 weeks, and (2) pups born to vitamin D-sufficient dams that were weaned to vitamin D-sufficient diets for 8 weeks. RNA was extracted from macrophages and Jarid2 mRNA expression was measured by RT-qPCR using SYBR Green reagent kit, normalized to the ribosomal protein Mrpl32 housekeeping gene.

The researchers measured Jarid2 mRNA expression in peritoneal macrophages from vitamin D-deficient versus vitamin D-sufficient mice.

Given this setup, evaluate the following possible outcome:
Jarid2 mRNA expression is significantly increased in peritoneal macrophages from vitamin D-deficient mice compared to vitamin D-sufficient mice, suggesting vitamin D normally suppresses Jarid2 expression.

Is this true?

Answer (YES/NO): NO